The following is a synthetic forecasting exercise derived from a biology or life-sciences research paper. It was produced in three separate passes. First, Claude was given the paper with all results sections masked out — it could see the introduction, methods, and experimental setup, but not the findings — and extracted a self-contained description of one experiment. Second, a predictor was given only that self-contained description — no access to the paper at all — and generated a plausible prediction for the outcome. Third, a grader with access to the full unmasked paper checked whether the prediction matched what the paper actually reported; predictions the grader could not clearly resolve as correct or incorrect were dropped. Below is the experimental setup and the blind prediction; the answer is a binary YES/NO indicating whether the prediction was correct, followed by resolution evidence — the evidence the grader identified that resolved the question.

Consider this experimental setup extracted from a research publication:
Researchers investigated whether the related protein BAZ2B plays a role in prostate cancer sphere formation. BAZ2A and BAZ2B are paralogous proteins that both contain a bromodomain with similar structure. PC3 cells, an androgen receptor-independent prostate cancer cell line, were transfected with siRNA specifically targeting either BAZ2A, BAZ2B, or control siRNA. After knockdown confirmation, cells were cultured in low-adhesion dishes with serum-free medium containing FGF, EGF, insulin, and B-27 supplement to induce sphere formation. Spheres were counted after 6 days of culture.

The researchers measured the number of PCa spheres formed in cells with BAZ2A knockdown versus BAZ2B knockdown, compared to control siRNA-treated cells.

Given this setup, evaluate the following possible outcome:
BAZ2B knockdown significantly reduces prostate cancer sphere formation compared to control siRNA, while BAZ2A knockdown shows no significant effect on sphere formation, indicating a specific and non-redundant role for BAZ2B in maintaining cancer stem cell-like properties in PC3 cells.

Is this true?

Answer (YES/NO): NO